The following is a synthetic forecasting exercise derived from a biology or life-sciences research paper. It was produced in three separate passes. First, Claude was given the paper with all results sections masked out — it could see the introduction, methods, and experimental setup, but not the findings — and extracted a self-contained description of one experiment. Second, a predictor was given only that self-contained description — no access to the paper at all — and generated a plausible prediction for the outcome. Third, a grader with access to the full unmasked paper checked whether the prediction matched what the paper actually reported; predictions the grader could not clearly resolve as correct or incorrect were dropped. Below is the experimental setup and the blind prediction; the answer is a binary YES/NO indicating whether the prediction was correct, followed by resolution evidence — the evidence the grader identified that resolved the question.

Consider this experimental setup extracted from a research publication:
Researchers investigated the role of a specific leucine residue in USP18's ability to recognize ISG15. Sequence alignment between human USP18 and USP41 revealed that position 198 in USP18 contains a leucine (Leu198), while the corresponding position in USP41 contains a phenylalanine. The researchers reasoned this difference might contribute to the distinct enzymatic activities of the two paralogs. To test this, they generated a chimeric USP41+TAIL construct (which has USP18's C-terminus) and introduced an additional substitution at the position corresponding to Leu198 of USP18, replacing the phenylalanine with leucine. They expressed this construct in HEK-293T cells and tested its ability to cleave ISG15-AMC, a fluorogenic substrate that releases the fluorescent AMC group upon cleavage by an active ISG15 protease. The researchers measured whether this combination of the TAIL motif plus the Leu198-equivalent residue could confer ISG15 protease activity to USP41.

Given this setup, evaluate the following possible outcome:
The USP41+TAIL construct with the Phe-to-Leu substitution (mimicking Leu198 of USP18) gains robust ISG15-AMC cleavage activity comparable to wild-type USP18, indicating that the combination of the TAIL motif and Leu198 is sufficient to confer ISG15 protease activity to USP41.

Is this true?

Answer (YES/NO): YES